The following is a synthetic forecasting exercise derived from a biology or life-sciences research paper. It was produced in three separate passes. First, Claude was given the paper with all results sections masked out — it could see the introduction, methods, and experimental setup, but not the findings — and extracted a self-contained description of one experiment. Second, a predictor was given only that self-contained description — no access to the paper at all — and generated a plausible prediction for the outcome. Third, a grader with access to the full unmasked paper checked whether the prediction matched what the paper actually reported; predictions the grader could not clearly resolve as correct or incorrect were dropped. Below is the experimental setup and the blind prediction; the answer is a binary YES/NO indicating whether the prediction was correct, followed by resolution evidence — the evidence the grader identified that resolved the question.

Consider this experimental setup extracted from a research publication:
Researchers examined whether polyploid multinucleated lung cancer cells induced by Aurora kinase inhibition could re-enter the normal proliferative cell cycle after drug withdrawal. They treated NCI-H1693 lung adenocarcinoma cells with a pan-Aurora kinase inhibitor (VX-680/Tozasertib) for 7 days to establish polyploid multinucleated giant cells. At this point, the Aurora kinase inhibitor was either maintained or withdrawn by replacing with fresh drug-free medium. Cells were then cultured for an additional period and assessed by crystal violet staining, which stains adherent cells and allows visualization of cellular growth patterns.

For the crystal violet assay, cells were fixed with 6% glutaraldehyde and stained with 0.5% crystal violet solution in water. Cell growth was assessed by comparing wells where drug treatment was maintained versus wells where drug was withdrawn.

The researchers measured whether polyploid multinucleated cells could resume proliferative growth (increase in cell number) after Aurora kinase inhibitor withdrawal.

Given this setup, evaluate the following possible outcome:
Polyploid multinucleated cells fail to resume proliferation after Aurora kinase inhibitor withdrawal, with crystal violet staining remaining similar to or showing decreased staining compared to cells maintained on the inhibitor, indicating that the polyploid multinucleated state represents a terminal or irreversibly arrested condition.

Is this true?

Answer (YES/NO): NO